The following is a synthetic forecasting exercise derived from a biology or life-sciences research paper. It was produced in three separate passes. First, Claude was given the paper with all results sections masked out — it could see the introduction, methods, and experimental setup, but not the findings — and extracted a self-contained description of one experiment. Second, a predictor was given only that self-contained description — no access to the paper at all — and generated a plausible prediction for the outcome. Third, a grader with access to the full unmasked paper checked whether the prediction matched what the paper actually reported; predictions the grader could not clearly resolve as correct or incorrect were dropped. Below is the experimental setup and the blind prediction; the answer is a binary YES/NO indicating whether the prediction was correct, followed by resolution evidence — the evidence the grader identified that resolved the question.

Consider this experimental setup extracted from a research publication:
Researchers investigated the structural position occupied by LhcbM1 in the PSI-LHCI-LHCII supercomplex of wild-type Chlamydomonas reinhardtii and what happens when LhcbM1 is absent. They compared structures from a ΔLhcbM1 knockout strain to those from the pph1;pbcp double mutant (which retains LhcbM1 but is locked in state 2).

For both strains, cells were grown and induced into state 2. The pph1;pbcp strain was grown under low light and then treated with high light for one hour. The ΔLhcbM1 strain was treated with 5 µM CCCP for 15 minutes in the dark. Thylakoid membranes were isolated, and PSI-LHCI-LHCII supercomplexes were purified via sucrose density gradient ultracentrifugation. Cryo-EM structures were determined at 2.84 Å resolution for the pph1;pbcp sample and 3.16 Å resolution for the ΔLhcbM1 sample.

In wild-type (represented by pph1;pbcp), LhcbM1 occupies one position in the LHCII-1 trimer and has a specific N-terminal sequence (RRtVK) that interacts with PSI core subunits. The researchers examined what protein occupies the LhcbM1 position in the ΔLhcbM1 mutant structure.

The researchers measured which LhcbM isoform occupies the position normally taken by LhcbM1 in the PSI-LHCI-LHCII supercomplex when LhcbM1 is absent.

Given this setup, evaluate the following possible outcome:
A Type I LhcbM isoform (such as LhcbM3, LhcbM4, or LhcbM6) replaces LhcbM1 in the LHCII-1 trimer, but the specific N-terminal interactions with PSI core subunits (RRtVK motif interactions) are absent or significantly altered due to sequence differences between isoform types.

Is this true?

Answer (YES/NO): YES